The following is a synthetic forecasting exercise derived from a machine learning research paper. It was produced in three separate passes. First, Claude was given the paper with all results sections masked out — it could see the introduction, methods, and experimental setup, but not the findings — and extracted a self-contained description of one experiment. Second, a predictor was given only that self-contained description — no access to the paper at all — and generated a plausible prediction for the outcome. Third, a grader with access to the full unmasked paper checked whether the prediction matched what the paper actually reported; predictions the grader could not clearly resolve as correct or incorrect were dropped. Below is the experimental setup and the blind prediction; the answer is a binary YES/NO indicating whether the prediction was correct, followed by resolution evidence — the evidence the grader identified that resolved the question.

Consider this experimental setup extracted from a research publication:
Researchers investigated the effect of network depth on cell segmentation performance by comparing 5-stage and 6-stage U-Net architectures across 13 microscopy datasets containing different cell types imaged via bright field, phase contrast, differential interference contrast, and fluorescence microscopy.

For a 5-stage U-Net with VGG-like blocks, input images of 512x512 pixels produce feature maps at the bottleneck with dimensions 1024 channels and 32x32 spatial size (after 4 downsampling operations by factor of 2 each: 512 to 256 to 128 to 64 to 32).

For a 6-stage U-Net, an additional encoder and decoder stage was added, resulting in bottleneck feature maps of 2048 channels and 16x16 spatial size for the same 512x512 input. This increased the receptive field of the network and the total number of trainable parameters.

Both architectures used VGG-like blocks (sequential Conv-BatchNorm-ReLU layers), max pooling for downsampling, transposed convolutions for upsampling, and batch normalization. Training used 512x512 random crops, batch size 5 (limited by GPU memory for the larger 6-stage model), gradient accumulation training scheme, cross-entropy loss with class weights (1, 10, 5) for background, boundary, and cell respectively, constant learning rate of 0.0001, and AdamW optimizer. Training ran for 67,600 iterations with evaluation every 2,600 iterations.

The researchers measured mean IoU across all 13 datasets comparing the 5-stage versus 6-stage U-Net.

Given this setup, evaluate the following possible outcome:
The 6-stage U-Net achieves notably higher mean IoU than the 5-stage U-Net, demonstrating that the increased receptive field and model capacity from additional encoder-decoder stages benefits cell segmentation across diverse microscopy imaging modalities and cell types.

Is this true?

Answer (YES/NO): NO